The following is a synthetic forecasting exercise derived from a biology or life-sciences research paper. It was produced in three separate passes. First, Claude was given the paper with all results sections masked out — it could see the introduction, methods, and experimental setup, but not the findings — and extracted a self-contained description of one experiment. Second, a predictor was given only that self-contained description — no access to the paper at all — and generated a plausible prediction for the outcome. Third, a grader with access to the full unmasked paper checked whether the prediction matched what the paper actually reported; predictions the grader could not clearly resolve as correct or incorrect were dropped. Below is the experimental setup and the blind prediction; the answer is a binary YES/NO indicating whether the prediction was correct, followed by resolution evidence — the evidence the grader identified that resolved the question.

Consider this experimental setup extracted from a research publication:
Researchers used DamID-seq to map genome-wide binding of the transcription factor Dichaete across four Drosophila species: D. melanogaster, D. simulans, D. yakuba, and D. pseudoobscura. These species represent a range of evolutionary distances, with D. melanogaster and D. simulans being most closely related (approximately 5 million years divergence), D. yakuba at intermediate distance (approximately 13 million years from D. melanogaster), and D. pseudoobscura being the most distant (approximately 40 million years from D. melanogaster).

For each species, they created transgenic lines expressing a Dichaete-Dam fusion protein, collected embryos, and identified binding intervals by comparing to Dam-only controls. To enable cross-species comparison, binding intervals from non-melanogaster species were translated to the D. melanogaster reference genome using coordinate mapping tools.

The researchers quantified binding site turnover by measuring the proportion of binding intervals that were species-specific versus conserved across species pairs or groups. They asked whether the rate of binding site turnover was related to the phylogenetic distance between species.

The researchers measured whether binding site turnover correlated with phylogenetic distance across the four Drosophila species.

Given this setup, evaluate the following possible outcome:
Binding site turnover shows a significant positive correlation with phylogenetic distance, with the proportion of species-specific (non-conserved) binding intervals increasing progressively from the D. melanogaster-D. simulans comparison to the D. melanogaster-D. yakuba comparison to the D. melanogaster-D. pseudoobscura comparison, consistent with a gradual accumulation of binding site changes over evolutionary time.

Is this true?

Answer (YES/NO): YES